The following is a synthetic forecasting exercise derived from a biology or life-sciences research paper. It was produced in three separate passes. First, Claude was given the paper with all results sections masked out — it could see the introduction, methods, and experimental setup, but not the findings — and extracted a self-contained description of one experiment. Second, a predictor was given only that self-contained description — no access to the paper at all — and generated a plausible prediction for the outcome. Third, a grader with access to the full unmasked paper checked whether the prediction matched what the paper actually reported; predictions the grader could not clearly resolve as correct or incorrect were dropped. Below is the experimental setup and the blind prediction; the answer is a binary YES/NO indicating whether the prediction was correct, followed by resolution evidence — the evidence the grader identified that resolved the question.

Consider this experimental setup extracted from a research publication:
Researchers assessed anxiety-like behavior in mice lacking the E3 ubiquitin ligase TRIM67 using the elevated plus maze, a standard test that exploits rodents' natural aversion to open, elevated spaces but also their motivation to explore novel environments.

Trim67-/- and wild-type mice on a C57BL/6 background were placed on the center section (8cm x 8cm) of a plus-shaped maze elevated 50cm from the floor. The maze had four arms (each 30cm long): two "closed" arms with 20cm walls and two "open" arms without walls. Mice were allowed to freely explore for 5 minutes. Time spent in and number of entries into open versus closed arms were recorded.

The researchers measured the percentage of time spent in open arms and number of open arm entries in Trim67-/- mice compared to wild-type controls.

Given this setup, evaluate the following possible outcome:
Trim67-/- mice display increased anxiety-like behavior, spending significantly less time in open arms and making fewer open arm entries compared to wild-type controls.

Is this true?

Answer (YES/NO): NO